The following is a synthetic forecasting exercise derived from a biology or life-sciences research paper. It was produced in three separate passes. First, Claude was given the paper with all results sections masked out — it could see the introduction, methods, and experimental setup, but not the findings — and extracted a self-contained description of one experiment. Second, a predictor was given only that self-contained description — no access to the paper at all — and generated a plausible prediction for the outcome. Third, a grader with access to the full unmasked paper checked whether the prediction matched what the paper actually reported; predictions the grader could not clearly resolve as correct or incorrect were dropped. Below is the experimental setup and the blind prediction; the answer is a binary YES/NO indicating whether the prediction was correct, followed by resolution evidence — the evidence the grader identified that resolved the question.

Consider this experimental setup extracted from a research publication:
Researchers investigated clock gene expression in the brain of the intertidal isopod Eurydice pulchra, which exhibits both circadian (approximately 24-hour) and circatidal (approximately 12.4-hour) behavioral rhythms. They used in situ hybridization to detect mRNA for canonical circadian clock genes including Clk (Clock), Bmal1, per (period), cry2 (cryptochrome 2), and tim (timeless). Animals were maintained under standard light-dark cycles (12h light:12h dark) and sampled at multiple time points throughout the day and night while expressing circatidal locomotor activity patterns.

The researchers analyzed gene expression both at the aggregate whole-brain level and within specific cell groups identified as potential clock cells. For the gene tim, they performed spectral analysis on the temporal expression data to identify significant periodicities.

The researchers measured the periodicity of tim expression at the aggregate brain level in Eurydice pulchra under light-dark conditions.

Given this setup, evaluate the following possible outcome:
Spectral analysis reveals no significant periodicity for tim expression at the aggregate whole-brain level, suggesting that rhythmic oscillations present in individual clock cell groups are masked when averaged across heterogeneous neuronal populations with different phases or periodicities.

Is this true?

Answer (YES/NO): NO